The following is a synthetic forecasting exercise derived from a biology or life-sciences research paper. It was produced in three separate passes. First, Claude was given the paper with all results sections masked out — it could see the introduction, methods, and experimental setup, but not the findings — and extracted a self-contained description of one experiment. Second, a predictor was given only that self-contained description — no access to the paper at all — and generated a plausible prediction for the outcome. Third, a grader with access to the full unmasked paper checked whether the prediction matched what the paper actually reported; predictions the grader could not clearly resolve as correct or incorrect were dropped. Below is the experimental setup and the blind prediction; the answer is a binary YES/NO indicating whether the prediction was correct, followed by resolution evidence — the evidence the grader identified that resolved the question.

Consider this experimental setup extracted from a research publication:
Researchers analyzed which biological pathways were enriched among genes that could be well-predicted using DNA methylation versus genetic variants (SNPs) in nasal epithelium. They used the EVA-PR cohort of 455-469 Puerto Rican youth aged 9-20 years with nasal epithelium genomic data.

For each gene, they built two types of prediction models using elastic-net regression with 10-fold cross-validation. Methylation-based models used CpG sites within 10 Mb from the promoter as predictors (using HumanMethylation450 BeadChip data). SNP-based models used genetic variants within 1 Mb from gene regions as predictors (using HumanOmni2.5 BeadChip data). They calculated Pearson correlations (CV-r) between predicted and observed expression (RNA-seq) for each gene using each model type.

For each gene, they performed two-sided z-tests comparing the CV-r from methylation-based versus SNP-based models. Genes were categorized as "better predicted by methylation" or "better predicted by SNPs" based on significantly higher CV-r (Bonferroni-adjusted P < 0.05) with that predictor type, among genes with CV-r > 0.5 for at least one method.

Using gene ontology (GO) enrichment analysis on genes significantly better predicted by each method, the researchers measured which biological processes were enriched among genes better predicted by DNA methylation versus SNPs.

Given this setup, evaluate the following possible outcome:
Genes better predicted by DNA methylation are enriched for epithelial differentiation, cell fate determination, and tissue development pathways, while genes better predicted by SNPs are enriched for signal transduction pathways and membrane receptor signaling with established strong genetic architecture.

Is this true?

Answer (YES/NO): NO